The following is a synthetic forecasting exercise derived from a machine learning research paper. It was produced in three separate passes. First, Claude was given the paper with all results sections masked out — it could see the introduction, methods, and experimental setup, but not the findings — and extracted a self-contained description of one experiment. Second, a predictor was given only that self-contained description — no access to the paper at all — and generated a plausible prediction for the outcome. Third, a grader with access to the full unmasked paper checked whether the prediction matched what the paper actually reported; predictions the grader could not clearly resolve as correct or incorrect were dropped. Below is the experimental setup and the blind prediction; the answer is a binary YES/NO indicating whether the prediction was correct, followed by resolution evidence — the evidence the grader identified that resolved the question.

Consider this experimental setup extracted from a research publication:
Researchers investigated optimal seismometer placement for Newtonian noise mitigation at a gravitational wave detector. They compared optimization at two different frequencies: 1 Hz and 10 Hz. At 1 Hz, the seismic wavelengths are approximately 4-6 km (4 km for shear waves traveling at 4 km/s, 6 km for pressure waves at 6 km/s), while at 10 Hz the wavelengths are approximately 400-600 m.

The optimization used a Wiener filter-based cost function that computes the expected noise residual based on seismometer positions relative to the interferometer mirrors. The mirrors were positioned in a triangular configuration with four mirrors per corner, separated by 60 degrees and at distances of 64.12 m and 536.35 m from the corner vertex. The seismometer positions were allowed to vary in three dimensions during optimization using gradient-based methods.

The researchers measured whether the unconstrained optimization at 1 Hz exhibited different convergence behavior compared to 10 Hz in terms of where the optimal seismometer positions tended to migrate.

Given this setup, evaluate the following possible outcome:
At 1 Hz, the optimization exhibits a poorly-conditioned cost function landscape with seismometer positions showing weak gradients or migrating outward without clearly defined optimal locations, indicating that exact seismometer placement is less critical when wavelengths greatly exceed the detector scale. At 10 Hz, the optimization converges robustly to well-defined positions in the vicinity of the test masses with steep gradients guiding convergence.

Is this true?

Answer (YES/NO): NO